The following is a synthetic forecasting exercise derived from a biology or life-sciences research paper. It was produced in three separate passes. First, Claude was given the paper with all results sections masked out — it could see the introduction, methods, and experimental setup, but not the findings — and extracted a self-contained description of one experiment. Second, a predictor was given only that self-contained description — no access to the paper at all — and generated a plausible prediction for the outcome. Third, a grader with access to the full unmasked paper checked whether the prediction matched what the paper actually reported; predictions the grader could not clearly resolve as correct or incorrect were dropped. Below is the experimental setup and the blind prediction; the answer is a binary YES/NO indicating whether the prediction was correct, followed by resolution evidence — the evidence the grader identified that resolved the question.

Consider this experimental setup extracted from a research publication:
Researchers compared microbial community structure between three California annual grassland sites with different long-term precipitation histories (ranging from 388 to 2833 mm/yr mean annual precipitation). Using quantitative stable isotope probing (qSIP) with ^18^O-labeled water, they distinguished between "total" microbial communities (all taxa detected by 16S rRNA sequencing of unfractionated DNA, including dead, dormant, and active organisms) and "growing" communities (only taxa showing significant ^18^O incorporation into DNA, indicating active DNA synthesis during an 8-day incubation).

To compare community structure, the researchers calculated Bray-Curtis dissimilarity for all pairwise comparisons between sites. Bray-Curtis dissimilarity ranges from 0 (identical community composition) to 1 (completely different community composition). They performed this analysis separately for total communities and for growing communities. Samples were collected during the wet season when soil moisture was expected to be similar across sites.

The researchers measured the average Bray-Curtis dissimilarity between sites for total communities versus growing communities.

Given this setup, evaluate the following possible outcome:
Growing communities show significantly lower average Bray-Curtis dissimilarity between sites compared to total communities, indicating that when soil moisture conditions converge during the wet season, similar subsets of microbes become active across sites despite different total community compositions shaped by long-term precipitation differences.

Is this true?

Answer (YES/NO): NO